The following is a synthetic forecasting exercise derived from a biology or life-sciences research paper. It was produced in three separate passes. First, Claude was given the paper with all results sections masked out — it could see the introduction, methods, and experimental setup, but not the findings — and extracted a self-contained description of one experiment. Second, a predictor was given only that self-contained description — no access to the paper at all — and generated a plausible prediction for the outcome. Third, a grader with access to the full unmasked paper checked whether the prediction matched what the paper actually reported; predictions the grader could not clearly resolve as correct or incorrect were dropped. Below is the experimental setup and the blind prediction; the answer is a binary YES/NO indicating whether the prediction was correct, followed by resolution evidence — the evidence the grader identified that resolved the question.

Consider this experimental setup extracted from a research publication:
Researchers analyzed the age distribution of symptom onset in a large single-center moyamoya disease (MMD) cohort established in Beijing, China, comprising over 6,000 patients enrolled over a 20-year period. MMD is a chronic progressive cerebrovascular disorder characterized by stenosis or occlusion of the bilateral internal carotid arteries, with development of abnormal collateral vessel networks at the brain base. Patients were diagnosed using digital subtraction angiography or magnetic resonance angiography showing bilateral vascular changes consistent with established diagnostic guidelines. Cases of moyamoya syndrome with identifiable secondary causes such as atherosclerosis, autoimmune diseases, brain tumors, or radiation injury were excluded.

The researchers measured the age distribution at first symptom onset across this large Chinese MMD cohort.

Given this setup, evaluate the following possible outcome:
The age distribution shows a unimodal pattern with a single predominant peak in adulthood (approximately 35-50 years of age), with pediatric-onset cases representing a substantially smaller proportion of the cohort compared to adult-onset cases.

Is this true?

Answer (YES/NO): NO